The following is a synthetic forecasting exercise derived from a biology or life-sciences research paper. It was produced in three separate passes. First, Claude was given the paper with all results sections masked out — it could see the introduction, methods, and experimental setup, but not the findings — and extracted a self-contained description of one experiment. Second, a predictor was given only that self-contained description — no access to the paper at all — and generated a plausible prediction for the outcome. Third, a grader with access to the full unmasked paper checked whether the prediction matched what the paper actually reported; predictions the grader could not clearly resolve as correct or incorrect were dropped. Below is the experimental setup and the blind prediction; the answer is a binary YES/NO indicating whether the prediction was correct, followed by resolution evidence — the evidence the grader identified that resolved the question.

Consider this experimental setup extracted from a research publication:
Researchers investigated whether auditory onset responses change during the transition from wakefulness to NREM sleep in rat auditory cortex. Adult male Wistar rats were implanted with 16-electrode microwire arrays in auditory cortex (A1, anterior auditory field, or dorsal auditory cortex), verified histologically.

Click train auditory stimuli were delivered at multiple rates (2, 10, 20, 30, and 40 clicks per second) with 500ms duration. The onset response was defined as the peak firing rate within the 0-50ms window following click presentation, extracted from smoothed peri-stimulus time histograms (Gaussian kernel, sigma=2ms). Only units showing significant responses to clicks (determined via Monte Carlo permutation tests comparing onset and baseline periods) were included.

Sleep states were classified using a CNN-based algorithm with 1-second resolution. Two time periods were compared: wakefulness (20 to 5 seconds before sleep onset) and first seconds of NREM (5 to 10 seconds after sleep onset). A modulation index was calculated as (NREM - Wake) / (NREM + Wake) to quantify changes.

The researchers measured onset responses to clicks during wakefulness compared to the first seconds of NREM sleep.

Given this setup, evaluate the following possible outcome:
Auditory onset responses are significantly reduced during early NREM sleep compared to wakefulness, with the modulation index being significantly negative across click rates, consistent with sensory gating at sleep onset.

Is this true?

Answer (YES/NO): NO